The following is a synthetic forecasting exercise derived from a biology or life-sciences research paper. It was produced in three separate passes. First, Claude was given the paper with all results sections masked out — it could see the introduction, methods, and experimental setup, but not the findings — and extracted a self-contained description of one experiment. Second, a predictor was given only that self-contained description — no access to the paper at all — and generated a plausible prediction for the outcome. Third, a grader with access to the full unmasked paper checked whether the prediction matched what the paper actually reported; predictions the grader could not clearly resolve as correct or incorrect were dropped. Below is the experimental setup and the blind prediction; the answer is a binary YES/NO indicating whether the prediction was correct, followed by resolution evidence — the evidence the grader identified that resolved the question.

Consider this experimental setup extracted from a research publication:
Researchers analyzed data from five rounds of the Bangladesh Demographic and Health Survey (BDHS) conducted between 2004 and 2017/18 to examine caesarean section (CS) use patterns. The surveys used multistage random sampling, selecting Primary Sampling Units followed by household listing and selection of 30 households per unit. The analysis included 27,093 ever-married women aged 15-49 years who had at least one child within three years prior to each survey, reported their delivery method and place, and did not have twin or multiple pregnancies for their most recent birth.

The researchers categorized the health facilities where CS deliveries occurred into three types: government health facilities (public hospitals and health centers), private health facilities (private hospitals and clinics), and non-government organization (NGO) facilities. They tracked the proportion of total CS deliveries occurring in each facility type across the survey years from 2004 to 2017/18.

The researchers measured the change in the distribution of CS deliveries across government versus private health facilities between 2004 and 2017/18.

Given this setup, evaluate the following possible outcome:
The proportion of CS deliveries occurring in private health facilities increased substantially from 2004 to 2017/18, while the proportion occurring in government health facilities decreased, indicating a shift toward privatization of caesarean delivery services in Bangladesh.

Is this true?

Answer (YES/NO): YES